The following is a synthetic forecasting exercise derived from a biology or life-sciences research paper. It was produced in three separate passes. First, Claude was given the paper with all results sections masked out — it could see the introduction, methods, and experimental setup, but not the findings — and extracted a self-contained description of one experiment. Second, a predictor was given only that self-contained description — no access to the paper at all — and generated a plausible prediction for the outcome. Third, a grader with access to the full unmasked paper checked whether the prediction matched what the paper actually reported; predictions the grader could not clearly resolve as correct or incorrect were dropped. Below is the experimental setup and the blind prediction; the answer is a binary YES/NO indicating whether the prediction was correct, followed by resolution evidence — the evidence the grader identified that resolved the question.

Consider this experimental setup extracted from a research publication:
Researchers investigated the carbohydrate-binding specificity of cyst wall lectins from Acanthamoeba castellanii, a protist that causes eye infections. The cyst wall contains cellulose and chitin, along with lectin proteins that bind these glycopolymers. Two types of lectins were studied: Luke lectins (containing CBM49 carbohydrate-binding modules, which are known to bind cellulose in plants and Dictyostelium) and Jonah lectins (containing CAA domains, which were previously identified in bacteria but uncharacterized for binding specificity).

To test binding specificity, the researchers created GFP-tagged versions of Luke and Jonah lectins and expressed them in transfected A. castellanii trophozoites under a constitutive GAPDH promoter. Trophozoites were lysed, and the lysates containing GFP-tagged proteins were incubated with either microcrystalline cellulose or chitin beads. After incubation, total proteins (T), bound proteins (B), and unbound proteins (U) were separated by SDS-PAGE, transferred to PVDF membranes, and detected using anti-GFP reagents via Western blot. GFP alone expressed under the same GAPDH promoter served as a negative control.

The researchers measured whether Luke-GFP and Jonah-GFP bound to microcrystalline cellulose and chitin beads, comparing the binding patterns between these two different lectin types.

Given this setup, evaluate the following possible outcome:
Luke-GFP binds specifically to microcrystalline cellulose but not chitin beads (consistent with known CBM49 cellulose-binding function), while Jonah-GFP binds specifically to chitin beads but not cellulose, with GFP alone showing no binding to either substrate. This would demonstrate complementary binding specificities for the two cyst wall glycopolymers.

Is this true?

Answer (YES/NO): NO